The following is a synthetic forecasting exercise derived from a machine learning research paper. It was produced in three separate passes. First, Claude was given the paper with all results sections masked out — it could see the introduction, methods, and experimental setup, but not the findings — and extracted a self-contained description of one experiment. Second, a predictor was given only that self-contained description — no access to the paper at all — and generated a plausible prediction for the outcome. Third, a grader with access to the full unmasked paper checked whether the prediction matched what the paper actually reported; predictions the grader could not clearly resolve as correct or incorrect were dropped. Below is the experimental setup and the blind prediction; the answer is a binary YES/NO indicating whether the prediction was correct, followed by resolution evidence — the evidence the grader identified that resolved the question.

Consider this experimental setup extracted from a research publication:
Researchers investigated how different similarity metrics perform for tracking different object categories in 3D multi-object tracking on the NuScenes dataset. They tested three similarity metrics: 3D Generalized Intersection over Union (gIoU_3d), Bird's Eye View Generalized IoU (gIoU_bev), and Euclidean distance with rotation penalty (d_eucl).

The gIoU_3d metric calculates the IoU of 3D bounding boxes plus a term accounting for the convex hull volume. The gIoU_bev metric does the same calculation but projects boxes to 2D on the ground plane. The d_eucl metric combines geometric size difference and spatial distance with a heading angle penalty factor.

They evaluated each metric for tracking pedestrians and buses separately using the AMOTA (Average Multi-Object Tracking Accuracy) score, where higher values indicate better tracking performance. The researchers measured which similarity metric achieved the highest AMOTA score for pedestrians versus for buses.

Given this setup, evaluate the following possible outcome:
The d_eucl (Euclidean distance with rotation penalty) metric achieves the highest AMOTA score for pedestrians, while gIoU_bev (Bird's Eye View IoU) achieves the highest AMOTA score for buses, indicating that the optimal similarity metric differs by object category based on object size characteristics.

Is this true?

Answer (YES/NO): NO